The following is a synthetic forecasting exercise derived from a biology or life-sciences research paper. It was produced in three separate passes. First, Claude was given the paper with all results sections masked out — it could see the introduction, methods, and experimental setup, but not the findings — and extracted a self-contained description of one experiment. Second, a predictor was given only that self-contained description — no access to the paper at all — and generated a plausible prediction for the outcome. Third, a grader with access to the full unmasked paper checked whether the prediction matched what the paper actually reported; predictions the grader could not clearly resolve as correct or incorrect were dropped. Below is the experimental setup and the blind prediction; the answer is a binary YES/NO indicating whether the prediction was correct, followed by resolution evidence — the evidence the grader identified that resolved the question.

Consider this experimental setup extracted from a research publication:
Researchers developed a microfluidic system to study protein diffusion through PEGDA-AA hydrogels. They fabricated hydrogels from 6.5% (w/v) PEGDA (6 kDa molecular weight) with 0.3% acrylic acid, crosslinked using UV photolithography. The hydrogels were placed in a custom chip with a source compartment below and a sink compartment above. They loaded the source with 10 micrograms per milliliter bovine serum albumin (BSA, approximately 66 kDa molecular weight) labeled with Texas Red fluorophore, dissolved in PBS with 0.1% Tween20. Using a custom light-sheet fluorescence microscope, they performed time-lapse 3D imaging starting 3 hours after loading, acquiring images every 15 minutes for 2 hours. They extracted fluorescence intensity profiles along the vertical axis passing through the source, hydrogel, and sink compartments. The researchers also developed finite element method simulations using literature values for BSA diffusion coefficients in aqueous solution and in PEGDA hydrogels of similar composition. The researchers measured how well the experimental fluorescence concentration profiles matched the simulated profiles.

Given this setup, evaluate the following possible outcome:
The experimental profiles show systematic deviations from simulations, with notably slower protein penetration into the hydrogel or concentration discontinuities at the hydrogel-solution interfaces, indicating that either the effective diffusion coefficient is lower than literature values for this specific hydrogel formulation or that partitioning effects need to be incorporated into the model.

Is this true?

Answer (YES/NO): NO